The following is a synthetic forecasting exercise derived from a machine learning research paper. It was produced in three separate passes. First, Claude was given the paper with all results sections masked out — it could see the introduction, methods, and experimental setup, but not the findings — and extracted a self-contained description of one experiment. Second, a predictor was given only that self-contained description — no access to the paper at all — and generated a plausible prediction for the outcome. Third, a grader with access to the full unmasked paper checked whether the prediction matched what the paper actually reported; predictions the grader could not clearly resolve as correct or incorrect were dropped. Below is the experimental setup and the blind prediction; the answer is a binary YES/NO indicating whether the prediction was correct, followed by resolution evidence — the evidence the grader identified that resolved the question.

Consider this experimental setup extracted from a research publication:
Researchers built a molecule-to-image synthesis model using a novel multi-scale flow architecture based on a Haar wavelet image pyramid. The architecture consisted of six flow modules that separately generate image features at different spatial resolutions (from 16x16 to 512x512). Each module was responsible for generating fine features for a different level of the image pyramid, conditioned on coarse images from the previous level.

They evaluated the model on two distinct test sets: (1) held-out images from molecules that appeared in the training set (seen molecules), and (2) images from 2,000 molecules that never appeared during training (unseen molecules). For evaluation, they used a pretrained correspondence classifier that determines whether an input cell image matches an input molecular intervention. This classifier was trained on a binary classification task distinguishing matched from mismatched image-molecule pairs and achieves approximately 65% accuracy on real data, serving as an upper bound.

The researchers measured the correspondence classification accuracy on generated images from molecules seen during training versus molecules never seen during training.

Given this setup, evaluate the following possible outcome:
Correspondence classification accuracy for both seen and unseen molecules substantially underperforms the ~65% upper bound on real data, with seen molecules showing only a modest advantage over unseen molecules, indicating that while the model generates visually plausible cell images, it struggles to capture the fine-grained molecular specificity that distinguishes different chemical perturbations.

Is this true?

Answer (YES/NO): NO